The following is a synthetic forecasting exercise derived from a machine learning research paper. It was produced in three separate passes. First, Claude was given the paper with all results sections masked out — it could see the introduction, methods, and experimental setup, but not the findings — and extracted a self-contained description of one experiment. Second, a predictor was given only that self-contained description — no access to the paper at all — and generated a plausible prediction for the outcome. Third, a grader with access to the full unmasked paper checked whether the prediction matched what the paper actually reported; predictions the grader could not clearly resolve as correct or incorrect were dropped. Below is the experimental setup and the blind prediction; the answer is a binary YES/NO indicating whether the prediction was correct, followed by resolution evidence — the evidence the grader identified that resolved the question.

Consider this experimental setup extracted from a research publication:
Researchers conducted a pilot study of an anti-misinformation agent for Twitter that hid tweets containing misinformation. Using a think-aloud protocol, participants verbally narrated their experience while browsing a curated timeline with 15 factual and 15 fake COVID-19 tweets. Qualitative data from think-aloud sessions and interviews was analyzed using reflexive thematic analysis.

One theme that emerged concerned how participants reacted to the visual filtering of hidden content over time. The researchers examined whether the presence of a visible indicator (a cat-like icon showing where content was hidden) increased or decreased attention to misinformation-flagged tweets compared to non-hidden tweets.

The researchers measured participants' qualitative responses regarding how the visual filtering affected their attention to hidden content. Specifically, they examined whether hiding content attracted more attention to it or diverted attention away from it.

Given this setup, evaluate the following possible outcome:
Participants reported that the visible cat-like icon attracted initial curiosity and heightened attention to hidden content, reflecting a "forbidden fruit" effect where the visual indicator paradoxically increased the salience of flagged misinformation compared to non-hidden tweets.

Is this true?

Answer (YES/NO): NO